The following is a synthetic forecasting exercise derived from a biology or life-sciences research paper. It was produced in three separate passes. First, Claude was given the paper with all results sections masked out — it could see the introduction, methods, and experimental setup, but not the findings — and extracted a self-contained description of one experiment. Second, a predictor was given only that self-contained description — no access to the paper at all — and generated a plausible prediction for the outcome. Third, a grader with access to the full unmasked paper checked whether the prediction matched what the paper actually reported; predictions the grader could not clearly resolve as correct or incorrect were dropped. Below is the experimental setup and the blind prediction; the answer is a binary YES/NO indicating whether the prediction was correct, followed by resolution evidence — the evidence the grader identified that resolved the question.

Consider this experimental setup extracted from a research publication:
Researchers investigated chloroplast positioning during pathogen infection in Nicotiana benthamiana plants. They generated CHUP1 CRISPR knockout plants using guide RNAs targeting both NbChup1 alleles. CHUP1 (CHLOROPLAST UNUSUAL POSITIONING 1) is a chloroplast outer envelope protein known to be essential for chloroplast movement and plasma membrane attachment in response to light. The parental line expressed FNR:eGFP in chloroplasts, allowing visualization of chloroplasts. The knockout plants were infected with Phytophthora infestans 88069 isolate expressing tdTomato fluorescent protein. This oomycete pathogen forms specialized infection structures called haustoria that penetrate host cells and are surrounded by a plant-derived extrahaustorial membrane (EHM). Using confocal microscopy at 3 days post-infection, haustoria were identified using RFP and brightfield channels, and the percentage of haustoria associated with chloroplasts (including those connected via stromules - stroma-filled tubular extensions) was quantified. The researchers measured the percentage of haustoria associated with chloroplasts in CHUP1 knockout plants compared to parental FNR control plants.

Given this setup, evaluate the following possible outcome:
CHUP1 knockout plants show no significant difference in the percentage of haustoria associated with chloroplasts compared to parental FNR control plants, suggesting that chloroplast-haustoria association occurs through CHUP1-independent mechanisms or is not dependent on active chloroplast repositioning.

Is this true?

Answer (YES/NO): YES